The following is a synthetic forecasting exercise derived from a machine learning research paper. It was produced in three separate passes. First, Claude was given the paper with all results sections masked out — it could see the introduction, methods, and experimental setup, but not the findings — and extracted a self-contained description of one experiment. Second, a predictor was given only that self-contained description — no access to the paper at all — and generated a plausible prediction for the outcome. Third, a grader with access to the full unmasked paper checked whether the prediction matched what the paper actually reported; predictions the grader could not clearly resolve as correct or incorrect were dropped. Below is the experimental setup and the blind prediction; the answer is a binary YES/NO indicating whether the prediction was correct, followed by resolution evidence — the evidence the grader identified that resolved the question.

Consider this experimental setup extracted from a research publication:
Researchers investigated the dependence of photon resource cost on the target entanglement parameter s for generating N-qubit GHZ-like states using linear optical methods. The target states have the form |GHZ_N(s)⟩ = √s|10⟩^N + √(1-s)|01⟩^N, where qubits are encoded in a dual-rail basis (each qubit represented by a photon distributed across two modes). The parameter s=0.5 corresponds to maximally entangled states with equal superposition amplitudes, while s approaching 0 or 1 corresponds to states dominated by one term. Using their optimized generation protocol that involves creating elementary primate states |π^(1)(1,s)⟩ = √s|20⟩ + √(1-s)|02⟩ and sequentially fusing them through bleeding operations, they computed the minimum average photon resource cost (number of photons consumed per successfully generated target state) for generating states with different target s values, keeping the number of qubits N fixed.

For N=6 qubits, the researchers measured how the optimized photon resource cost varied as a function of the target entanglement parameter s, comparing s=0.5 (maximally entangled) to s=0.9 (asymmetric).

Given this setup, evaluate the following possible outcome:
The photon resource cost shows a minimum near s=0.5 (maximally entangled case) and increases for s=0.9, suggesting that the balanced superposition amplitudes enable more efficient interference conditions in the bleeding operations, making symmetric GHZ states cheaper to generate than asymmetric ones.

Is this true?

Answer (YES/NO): NO